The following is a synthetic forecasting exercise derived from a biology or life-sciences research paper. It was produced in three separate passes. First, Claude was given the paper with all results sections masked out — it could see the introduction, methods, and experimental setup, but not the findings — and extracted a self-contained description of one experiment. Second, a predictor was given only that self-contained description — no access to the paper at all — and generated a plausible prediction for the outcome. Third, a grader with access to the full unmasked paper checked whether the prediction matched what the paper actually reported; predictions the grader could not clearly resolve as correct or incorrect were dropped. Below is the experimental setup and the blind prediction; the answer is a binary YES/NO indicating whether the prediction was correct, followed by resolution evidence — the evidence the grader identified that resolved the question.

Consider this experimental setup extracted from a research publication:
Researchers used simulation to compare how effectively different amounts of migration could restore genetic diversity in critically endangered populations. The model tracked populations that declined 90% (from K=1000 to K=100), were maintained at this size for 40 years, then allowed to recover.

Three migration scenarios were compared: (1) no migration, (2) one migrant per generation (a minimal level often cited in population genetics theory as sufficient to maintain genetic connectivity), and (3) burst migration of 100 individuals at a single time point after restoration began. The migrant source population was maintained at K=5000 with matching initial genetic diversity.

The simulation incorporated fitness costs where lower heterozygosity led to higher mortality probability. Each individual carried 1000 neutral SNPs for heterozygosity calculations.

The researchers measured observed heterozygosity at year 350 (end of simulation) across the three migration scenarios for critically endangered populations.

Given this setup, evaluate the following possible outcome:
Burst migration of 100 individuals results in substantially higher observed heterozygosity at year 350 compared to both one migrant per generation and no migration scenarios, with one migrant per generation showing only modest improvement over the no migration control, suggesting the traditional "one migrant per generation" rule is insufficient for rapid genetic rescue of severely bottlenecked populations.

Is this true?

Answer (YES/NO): NO